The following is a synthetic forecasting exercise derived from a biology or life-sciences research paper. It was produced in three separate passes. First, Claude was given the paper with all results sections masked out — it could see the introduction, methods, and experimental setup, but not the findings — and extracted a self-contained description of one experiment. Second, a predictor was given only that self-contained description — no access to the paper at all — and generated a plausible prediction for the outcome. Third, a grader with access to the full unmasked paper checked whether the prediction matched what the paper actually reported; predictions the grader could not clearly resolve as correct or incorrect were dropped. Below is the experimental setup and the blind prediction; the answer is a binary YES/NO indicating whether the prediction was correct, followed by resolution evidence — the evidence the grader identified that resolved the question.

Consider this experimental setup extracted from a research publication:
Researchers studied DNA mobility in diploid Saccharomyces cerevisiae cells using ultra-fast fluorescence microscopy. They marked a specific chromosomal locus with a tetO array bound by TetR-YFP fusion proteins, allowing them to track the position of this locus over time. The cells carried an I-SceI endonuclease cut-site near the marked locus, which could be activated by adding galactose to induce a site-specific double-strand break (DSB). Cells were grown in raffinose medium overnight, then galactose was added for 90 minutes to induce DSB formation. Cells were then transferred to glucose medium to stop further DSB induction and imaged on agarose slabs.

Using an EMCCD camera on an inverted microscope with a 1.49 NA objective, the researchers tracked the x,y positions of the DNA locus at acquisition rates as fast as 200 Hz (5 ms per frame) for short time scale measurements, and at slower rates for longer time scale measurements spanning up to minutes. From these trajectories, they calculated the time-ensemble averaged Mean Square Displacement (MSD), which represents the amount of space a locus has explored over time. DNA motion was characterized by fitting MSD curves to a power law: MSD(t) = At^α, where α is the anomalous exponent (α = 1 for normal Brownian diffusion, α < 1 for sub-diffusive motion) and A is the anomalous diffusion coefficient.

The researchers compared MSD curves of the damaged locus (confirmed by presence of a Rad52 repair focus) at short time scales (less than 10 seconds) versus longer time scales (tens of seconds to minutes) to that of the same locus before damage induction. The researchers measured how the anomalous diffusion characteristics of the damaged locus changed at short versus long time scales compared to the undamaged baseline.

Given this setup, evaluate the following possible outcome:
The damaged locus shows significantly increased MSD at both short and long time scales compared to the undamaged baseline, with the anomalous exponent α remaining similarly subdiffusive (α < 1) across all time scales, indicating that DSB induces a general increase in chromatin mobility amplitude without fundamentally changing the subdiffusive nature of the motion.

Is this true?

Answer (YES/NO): NO